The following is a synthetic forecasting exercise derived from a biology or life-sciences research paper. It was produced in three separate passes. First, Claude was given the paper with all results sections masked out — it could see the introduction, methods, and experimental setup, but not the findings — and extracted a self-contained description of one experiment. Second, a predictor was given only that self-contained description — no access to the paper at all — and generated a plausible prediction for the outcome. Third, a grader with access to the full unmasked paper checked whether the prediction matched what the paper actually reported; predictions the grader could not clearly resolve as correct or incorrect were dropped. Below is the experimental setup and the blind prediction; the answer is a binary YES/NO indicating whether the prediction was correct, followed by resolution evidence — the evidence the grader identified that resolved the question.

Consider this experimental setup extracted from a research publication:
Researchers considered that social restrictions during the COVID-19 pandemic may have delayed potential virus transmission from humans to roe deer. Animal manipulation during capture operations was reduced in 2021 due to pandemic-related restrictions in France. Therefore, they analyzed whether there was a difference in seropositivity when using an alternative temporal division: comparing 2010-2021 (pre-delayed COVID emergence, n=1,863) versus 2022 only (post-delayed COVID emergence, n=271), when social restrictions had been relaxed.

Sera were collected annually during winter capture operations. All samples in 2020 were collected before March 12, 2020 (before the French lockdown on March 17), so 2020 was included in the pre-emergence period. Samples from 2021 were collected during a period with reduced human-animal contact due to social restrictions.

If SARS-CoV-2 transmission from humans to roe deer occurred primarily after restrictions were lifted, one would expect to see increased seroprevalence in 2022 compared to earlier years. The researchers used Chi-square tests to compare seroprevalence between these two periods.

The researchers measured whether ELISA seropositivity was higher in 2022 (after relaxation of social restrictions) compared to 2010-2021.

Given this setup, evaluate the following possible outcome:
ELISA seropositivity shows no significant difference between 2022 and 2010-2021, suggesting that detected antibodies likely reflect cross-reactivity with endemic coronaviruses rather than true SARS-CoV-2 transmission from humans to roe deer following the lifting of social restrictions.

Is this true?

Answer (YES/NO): NO